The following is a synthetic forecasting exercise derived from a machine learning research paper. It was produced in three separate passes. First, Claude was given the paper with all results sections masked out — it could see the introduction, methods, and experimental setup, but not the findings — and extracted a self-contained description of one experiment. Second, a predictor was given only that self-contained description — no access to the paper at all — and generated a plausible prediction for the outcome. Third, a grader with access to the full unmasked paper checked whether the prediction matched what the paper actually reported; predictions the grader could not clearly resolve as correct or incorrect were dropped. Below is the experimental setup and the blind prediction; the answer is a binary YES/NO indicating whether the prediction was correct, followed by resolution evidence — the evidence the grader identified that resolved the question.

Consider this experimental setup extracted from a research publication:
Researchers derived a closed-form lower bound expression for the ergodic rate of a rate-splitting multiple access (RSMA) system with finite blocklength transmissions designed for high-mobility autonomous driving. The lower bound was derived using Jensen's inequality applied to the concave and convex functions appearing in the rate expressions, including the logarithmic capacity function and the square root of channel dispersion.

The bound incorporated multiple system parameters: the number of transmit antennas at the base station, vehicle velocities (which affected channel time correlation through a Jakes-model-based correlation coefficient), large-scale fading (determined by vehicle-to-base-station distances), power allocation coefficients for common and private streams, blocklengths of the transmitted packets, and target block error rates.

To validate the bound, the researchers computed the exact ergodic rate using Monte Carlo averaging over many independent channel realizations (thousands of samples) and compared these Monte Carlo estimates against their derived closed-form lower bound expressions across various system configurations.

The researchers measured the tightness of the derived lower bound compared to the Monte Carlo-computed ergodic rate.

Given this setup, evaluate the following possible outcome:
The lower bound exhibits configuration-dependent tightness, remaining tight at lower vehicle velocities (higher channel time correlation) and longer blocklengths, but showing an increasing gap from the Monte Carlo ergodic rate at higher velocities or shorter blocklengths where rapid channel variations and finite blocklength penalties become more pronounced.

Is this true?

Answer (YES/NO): NO